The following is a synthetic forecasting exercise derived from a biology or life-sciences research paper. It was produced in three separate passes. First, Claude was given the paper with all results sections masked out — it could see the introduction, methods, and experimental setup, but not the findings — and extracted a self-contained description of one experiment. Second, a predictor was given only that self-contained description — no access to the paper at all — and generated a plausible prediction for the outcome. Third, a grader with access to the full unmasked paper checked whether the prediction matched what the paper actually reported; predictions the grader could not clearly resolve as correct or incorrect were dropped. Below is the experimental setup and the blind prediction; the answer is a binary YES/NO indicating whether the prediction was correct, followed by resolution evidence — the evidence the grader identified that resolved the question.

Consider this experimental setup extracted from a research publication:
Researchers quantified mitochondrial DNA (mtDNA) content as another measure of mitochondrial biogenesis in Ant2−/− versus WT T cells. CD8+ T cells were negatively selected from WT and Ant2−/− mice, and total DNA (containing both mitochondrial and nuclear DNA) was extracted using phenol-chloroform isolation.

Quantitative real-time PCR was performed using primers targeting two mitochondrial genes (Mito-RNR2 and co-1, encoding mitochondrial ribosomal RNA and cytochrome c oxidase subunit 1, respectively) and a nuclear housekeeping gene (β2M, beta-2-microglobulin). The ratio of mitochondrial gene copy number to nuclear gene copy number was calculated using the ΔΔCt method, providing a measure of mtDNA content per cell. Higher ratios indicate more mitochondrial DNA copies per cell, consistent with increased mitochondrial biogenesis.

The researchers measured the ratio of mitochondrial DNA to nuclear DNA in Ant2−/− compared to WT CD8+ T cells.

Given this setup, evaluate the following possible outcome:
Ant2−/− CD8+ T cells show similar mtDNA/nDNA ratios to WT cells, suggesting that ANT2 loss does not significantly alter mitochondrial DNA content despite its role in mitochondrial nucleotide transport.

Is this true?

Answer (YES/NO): NO